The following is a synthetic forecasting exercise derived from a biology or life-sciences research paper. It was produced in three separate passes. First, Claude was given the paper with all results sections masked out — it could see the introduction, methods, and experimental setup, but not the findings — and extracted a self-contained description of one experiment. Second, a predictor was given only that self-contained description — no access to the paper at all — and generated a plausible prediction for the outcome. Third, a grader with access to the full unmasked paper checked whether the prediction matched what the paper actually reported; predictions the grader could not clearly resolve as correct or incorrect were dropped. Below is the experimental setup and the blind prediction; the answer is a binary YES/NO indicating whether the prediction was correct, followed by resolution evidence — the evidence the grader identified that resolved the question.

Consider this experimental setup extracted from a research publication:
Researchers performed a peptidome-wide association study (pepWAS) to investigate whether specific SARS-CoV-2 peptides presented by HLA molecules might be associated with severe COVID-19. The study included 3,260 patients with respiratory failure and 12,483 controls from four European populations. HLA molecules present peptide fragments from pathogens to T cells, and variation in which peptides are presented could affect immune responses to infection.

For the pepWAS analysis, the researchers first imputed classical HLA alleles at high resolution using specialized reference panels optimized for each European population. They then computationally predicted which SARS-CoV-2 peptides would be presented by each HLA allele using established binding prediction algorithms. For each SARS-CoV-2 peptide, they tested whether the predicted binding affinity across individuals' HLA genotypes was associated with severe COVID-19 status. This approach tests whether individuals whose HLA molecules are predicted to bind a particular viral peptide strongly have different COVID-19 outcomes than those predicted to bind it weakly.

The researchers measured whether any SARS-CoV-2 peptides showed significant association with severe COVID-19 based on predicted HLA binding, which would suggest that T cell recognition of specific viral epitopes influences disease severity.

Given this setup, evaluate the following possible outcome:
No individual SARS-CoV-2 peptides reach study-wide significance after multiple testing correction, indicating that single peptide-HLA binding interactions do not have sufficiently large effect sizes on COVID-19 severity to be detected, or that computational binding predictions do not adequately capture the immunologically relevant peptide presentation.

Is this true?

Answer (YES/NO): YES